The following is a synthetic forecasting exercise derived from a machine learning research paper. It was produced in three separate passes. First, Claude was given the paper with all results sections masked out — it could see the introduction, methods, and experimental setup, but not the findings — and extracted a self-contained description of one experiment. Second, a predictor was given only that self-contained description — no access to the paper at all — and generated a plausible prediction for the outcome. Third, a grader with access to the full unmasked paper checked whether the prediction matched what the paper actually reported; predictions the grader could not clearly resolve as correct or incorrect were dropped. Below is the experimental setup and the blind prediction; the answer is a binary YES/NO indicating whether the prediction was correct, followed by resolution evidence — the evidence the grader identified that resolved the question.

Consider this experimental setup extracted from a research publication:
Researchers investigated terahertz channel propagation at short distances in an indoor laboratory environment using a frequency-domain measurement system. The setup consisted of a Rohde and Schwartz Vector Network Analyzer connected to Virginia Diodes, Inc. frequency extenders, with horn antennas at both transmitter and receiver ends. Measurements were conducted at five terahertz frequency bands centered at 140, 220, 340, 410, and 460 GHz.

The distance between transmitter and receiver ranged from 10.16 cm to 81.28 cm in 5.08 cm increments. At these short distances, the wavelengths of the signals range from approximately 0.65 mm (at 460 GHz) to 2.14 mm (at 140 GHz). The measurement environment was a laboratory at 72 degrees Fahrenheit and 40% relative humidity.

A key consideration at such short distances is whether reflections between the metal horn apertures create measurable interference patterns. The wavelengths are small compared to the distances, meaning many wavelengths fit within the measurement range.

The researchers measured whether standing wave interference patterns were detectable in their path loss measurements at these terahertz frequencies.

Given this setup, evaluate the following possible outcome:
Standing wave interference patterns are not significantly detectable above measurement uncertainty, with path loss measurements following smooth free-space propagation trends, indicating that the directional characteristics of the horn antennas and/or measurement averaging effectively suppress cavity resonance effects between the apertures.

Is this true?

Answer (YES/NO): NO